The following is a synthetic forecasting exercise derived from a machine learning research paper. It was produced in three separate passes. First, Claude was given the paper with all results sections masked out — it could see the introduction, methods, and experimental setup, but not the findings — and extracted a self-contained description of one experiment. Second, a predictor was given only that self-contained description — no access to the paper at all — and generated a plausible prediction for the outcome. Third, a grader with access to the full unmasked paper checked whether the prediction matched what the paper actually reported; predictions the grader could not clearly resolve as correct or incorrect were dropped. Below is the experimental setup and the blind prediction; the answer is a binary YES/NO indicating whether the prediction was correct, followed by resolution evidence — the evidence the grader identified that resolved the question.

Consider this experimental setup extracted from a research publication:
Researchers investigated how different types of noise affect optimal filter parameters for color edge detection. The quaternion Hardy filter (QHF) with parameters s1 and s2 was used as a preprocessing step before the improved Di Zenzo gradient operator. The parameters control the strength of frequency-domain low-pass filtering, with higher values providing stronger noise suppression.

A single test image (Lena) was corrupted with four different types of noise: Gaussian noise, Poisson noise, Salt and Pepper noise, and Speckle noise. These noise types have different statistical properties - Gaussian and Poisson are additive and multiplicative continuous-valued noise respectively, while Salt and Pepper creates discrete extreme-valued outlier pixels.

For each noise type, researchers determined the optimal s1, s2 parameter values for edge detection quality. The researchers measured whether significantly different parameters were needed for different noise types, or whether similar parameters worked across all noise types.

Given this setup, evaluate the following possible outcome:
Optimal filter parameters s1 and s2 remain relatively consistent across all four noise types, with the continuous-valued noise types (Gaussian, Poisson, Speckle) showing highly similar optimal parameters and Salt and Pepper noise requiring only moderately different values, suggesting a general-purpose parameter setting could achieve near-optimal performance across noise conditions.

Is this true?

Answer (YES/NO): NO